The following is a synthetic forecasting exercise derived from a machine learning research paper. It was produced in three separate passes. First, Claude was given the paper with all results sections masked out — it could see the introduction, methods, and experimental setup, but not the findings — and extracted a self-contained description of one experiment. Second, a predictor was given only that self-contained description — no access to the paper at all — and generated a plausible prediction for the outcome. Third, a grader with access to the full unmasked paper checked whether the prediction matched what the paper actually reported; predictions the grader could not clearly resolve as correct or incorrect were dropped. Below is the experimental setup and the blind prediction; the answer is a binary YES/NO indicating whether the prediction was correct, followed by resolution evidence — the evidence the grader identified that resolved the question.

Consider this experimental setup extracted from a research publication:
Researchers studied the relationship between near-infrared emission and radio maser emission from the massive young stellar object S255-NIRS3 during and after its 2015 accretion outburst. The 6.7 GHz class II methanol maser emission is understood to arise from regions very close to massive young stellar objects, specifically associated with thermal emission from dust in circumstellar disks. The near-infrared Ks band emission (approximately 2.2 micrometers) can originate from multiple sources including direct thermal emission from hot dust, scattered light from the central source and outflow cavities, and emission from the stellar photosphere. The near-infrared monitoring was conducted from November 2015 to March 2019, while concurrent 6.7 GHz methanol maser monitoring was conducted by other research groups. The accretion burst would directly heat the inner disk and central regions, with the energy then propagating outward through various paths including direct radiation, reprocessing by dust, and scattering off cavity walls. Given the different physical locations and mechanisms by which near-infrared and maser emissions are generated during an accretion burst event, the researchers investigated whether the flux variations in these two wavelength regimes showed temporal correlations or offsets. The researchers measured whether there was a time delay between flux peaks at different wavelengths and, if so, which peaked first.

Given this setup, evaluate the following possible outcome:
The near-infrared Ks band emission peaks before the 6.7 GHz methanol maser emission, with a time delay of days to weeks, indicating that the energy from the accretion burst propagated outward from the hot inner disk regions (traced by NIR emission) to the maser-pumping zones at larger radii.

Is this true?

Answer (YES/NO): NO